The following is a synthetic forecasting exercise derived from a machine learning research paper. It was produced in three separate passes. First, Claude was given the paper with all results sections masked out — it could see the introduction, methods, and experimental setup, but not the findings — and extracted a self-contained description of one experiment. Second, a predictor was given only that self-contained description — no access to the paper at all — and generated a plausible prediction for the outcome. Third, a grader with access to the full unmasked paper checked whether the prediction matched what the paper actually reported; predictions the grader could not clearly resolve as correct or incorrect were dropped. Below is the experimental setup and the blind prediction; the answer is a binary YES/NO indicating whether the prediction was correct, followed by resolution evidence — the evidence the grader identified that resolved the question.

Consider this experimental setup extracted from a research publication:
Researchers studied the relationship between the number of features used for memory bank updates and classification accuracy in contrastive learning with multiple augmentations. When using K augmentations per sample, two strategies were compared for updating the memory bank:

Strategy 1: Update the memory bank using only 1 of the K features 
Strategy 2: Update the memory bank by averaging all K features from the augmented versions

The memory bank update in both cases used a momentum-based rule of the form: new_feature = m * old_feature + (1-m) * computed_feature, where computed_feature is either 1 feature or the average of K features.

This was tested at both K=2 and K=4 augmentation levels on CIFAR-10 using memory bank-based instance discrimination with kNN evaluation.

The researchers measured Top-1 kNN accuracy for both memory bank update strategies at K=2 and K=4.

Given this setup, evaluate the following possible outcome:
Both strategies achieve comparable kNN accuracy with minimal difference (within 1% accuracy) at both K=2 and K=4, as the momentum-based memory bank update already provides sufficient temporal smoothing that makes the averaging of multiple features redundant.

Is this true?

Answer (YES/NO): NO